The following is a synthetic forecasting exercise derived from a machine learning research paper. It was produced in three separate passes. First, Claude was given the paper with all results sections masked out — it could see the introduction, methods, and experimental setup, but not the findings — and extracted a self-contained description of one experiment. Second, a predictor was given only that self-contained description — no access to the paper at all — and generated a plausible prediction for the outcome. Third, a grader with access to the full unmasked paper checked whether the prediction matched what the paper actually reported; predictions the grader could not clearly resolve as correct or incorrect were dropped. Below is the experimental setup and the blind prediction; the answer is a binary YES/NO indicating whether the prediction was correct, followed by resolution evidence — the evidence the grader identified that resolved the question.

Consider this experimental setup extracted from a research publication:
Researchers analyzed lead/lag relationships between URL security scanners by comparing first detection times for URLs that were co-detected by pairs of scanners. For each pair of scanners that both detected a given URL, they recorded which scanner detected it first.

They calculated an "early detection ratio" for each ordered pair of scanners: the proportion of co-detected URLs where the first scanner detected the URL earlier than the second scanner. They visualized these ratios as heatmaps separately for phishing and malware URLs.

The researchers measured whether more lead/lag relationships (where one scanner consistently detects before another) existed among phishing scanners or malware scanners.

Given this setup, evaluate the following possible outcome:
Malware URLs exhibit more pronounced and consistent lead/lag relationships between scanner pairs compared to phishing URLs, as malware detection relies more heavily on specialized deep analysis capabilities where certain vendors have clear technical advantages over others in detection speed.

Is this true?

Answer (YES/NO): NO